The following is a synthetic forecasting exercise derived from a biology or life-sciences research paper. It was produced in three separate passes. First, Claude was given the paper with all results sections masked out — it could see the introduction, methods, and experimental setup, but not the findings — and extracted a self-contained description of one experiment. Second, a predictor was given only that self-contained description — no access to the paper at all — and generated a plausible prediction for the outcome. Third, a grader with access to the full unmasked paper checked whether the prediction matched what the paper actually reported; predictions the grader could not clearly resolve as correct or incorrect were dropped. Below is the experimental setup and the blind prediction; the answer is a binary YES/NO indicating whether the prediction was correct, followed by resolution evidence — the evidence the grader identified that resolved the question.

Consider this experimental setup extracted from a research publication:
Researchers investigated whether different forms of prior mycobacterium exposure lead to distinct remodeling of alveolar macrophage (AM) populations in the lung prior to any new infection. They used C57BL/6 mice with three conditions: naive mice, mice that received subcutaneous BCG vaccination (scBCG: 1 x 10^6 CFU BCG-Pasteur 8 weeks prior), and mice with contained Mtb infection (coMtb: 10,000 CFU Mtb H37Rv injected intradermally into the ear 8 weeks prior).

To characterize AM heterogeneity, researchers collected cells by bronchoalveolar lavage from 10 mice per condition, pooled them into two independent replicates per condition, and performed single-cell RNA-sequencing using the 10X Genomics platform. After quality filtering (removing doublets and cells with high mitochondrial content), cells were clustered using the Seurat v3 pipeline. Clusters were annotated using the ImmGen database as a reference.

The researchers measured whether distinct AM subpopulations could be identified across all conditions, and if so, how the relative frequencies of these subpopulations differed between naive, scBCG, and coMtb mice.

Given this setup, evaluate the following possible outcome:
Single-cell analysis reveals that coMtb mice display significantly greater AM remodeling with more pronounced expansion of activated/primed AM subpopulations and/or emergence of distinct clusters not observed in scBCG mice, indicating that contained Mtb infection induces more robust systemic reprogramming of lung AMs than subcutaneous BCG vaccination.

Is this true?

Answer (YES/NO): NO